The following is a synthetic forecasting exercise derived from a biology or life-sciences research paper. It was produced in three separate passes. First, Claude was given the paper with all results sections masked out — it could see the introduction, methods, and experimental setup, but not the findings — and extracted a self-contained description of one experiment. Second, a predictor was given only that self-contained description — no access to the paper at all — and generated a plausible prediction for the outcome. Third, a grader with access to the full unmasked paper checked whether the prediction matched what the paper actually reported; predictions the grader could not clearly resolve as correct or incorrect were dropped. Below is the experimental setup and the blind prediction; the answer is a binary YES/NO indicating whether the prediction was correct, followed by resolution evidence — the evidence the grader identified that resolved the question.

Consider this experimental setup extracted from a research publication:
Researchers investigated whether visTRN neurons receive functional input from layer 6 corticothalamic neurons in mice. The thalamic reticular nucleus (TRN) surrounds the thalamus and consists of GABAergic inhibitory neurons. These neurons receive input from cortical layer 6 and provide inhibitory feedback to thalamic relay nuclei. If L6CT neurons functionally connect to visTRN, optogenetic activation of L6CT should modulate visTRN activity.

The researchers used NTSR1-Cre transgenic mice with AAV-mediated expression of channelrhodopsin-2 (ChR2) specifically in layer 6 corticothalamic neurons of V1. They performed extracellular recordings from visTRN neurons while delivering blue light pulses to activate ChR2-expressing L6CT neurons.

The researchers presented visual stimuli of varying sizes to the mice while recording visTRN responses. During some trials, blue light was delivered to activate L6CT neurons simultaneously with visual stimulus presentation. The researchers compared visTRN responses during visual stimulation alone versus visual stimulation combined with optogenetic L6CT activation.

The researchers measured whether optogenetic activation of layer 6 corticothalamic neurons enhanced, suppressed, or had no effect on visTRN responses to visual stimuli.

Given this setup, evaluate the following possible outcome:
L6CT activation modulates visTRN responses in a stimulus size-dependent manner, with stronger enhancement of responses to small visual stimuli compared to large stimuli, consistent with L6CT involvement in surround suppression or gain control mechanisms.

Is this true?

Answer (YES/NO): NO